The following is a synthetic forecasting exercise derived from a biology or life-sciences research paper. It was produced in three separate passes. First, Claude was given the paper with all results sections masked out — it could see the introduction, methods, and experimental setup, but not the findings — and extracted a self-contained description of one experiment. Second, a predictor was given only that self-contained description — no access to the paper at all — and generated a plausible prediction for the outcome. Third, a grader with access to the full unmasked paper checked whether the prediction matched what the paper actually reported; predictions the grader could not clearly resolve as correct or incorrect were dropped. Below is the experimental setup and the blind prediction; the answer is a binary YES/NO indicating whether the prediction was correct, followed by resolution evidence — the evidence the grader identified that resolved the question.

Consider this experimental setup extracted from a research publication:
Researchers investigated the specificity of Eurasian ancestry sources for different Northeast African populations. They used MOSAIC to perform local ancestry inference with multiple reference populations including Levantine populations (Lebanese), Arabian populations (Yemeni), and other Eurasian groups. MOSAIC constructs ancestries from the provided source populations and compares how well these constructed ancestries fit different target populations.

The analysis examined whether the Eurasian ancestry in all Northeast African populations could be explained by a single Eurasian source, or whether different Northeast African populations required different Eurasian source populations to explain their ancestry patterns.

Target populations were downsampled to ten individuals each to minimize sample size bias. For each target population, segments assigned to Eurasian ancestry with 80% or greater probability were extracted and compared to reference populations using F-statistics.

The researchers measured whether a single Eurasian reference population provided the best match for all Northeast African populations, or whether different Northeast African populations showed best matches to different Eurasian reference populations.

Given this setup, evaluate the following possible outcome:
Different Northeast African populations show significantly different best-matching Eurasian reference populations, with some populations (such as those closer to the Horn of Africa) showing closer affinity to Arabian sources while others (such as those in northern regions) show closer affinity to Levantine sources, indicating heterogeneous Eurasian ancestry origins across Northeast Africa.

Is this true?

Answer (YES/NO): YES